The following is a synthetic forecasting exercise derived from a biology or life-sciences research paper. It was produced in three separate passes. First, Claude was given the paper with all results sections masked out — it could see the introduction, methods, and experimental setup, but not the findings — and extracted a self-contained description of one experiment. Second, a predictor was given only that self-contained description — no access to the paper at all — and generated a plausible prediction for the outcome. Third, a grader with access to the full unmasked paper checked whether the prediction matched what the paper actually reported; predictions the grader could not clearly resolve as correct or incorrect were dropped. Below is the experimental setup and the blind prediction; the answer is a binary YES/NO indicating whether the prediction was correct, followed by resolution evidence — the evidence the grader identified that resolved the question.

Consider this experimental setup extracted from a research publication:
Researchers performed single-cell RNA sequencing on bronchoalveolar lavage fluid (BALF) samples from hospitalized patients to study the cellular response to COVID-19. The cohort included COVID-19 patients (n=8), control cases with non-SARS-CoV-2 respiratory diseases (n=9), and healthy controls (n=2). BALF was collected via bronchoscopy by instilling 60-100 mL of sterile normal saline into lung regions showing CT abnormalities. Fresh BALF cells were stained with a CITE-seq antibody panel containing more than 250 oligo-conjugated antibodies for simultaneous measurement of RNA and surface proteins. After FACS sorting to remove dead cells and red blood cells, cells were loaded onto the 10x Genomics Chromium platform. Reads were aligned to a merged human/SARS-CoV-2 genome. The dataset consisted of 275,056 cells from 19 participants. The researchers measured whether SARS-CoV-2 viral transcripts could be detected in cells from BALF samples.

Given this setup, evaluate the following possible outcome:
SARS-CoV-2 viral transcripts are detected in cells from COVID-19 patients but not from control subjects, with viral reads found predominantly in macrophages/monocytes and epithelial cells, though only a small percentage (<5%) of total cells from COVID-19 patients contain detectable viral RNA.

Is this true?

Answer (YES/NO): NO